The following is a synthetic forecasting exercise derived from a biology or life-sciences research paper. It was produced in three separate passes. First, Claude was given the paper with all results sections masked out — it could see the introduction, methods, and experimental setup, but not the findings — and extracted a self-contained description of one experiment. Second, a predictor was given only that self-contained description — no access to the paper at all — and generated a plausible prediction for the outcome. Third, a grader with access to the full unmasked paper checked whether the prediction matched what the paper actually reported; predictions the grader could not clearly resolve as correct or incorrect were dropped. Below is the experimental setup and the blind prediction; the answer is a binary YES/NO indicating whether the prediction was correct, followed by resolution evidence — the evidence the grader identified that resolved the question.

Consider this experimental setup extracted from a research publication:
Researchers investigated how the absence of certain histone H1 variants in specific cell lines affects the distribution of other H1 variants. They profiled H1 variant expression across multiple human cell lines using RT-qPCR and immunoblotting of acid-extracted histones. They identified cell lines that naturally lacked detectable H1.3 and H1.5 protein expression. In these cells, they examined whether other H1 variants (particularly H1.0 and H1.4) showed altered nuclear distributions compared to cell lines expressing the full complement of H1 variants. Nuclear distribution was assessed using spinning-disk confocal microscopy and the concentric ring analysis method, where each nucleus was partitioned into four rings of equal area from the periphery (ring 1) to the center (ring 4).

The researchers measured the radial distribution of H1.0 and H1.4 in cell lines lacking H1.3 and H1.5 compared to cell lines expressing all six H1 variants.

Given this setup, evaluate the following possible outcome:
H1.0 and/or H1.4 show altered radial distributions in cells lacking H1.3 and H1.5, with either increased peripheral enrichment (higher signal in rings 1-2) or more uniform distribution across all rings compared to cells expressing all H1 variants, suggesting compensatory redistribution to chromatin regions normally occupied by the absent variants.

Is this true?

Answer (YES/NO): YES